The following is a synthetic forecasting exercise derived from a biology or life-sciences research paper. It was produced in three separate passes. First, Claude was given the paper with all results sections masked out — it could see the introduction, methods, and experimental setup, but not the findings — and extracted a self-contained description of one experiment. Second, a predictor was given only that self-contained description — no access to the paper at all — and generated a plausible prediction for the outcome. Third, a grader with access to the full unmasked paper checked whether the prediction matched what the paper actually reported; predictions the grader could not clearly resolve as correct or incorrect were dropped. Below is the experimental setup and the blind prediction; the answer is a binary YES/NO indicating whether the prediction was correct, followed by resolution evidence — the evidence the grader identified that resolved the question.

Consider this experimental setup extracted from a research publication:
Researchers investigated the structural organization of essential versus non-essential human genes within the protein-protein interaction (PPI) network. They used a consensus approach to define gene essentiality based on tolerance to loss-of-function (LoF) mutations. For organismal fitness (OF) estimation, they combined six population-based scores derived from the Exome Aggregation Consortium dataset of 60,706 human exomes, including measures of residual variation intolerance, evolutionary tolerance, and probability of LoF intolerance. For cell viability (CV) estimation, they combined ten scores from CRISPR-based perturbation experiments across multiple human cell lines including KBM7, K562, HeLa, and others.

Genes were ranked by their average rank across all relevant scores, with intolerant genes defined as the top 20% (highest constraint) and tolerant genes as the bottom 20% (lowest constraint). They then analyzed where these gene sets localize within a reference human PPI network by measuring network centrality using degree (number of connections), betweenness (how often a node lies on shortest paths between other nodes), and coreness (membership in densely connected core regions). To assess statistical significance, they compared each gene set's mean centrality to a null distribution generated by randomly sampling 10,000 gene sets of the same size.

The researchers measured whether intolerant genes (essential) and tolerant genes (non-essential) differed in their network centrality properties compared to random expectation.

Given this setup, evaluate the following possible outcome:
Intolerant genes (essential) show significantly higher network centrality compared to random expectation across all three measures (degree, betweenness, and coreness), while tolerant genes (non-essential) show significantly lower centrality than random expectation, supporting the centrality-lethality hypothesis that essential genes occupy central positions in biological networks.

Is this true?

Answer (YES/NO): YES